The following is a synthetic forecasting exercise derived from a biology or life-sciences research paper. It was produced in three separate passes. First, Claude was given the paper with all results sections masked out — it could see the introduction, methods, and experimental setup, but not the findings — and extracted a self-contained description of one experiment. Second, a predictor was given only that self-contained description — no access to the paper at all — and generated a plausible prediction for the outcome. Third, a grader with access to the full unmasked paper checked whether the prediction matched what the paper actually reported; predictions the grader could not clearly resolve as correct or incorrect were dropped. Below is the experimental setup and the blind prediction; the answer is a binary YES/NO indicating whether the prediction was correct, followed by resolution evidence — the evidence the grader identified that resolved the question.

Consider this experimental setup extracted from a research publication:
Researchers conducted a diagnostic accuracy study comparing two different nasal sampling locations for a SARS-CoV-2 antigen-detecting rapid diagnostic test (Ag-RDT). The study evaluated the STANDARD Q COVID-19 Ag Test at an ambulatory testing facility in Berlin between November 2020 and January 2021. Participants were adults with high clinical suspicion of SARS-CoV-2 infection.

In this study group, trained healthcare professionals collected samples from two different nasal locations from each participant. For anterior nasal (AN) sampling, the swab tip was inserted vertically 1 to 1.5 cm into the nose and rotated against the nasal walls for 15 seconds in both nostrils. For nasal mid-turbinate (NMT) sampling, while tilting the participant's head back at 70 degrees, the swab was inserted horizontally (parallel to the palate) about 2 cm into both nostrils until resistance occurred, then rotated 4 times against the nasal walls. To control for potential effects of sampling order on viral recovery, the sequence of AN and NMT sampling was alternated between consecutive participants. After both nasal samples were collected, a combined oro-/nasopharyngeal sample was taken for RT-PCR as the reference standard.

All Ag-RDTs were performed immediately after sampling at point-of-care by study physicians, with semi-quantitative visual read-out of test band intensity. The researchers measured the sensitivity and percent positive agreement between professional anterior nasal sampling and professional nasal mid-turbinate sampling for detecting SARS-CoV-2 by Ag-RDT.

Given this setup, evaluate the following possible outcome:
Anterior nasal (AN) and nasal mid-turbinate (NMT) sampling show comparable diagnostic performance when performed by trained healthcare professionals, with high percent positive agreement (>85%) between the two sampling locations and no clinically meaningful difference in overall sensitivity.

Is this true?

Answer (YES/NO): YES